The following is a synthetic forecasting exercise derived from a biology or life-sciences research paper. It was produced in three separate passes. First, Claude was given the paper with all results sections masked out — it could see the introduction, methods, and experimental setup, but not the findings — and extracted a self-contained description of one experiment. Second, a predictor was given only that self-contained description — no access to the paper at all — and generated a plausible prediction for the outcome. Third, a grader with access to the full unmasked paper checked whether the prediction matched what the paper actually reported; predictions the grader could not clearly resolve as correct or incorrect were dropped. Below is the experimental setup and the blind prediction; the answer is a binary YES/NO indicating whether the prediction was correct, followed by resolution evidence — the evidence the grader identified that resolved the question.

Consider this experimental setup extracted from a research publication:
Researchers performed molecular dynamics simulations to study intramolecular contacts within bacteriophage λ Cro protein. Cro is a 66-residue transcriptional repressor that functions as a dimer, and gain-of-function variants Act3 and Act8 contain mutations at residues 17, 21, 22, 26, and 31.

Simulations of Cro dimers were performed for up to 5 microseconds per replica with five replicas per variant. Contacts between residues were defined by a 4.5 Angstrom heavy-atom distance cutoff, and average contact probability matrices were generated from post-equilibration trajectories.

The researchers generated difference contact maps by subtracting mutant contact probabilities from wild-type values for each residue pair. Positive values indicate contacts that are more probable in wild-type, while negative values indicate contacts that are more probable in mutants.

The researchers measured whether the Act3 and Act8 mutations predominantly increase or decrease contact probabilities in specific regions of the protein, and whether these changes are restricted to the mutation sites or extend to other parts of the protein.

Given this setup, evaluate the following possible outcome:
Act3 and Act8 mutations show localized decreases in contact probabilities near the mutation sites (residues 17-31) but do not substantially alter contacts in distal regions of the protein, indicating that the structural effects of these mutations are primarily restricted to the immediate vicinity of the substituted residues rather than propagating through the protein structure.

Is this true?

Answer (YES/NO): NO